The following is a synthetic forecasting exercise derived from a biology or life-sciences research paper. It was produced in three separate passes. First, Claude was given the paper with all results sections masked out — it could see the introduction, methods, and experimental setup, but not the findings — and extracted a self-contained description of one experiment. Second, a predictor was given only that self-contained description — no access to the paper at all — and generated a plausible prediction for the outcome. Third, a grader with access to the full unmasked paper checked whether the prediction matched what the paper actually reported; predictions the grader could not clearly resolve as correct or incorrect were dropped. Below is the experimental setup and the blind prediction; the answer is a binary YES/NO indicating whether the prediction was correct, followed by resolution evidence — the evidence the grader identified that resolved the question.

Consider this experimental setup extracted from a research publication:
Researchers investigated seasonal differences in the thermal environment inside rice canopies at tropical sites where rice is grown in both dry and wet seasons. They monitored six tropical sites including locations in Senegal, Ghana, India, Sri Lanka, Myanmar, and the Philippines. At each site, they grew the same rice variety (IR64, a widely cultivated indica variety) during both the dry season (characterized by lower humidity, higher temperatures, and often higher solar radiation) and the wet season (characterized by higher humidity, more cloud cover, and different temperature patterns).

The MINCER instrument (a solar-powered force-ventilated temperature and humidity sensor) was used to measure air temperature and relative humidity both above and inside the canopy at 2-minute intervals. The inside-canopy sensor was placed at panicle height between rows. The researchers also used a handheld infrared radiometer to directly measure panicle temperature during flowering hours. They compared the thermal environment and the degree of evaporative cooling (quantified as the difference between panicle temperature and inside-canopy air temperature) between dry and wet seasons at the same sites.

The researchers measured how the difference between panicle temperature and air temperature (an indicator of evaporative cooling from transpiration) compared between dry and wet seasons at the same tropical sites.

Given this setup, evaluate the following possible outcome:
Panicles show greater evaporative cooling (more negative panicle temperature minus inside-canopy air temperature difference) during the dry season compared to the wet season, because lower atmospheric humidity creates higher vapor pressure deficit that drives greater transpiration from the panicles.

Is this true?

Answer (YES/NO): YES